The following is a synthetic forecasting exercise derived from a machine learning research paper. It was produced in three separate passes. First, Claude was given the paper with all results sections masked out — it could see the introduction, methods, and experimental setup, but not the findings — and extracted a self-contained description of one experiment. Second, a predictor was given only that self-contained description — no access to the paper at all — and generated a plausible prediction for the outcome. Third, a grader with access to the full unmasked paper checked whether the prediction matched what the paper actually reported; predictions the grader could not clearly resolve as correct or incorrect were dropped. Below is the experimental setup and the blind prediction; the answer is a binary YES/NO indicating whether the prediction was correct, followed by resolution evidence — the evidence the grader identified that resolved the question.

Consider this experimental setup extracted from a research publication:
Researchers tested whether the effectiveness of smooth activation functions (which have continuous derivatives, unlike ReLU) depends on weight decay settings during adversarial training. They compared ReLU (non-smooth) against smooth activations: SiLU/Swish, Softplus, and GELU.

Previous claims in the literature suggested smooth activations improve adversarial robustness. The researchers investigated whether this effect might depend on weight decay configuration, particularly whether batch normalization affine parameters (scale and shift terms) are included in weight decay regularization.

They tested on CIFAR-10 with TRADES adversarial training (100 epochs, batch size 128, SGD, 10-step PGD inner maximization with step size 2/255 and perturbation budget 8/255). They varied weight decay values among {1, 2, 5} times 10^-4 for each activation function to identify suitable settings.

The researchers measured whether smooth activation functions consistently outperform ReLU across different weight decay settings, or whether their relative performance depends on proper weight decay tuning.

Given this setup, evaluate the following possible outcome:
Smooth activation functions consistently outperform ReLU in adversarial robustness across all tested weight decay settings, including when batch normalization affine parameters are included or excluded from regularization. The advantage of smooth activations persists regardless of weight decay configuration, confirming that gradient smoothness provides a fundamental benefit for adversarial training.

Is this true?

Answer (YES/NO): NO